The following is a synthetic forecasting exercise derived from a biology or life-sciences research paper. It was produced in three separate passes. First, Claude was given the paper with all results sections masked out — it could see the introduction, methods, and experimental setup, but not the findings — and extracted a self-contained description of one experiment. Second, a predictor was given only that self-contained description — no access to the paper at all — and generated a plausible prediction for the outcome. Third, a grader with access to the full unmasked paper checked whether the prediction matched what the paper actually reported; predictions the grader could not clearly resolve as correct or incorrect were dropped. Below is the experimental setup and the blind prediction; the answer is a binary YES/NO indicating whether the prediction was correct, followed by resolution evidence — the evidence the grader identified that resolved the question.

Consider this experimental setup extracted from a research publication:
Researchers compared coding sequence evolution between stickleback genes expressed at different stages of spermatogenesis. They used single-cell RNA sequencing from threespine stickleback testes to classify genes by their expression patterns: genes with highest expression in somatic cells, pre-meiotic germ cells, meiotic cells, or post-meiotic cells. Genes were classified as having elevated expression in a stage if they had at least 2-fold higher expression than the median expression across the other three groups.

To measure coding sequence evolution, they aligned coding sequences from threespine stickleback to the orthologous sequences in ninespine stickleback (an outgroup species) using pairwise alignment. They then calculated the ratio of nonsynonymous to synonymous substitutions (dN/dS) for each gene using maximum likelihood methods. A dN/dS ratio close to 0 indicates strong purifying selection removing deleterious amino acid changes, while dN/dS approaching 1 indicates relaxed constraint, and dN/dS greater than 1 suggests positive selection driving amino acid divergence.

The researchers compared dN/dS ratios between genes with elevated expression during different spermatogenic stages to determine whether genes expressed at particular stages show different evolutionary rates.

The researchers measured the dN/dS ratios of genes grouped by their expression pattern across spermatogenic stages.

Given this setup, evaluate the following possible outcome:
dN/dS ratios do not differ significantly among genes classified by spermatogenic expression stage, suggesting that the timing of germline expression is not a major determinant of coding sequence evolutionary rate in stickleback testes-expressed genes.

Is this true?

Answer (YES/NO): YES